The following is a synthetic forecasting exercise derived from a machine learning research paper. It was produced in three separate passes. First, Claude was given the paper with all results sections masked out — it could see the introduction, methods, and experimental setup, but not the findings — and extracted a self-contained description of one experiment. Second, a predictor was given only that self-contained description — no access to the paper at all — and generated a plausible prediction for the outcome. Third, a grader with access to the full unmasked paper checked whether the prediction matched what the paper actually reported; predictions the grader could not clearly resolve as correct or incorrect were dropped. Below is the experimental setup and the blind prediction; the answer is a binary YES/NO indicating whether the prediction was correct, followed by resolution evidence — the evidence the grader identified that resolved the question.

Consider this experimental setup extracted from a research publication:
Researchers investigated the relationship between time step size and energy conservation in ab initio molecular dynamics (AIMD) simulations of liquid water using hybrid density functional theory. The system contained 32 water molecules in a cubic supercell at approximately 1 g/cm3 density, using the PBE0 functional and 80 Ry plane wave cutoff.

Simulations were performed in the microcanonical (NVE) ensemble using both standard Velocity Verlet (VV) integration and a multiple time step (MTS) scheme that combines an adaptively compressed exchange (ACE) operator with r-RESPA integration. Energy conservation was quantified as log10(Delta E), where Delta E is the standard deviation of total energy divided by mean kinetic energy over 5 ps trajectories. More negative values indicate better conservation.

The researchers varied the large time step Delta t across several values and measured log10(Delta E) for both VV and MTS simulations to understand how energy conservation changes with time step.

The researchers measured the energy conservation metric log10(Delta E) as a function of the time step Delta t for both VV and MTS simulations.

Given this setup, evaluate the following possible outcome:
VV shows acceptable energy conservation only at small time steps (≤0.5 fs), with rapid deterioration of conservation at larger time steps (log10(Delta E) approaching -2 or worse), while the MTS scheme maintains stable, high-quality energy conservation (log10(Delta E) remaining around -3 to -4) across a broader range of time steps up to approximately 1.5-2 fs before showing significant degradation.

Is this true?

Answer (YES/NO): NO